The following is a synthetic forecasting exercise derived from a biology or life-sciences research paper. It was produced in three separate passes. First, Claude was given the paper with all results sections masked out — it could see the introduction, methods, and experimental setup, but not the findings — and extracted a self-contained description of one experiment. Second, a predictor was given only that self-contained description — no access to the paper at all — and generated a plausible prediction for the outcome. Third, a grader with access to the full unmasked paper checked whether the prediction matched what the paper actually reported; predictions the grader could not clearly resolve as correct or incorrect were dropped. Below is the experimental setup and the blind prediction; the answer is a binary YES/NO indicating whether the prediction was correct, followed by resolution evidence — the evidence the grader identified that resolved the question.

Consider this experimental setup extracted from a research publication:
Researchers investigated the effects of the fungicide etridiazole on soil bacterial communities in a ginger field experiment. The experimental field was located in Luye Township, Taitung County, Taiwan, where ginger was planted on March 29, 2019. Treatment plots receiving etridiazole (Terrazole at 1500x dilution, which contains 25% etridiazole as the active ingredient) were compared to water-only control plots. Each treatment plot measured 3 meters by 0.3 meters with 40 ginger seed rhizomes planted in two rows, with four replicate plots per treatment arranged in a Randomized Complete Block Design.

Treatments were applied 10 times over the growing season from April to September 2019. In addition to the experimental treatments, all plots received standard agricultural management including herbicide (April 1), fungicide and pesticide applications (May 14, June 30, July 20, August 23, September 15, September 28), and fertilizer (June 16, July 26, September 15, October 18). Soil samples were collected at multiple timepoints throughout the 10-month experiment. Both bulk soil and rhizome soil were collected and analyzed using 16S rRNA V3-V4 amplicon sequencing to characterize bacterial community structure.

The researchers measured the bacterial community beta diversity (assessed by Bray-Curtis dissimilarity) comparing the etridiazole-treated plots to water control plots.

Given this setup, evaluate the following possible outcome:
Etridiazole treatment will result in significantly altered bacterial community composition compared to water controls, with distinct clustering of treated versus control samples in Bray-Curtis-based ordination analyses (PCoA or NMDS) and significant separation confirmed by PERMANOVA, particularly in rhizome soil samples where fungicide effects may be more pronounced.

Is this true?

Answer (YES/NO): NO